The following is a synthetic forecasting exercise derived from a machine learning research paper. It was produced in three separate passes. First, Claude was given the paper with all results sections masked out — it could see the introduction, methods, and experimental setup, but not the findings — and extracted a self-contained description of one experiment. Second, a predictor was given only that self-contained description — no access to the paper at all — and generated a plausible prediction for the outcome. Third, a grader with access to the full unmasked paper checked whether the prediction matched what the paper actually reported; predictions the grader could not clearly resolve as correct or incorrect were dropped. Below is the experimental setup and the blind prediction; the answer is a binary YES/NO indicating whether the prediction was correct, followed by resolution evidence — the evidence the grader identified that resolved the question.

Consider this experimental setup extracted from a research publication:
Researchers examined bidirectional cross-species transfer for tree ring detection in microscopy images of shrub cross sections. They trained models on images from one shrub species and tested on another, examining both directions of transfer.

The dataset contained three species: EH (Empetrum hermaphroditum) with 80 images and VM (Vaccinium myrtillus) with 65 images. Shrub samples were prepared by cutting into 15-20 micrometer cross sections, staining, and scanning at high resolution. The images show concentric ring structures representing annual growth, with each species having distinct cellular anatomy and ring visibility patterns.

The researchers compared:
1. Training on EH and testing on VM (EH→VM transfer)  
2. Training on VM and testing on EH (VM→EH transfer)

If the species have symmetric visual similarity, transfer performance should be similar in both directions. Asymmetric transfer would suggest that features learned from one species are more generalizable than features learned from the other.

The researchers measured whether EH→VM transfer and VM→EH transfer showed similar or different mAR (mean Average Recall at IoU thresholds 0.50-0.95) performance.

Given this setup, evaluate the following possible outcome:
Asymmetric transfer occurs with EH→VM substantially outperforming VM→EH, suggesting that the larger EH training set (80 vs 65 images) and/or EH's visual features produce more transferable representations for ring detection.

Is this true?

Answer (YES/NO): YES